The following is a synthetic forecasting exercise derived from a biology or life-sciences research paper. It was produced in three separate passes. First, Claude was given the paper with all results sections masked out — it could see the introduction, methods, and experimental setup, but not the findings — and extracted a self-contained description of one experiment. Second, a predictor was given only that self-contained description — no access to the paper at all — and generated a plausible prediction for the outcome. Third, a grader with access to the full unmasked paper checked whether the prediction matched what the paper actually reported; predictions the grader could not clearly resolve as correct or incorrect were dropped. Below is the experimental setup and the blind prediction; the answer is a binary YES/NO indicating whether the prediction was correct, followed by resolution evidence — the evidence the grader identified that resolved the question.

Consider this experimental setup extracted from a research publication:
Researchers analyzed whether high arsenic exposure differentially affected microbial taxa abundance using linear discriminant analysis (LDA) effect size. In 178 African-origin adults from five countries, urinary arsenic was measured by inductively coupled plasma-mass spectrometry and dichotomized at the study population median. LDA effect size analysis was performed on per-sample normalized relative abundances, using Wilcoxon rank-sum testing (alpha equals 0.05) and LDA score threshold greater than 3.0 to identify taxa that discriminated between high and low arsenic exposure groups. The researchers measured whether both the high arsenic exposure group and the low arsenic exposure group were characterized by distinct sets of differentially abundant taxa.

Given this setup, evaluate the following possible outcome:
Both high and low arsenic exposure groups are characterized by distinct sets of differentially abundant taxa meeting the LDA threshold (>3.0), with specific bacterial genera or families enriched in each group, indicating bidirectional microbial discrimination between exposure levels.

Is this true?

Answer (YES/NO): YES